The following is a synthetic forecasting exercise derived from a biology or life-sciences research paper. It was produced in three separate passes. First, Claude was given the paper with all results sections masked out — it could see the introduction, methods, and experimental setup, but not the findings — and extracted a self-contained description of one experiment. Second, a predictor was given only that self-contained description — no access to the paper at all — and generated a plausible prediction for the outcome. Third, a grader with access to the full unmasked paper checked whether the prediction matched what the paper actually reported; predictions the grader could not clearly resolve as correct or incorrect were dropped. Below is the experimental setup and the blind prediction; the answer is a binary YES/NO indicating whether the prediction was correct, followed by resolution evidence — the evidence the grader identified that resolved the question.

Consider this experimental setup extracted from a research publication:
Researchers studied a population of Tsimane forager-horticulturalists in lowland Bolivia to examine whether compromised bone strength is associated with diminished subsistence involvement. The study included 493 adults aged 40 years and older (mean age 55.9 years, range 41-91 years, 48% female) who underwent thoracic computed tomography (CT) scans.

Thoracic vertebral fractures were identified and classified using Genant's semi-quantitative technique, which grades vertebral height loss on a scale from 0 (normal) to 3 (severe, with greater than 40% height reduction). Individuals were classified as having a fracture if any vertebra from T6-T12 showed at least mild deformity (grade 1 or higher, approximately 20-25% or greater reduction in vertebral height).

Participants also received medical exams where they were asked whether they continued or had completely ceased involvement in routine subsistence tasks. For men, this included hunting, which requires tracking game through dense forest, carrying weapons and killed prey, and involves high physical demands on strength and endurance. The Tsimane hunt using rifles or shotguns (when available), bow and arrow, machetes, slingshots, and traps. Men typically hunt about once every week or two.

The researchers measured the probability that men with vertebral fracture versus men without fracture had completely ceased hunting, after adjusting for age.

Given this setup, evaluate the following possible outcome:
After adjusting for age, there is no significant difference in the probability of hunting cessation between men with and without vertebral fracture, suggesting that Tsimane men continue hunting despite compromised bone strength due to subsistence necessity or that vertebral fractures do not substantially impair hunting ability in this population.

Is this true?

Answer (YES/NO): NO